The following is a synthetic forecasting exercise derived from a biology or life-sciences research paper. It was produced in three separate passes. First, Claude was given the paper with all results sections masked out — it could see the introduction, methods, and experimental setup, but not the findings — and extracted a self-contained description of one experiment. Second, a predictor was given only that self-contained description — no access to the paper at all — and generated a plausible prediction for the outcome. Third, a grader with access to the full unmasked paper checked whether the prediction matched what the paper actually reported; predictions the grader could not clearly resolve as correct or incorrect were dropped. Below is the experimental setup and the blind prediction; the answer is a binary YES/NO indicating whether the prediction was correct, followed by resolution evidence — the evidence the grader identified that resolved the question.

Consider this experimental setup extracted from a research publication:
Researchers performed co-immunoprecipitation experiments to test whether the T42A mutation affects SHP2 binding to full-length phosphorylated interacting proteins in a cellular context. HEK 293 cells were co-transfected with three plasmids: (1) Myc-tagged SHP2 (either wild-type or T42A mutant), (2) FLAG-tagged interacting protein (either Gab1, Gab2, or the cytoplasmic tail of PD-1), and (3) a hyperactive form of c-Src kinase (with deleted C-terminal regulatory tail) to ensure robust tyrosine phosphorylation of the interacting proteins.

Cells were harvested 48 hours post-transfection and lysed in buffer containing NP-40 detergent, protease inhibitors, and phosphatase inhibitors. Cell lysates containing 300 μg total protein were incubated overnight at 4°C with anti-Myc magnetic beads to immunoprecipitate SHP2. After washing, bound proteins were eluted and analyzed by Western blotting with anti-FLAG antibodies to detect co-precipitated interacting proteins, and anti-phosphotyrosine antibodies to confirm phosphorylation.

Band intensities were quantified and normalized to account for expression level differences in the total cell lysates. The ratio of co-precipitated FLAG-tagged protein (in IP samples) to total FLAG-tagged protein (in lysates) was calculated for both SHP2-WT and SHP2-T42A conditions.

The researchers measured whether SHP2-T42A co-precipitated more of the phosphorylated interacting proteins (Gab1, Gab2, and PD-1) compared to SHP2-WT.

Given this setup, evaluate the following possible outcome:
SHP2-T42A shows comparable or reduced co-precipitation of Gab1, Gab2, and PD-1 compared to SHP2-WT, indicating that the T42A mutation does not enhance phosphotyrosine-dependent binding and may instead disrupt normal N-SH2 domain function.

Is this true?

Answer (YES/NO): NO